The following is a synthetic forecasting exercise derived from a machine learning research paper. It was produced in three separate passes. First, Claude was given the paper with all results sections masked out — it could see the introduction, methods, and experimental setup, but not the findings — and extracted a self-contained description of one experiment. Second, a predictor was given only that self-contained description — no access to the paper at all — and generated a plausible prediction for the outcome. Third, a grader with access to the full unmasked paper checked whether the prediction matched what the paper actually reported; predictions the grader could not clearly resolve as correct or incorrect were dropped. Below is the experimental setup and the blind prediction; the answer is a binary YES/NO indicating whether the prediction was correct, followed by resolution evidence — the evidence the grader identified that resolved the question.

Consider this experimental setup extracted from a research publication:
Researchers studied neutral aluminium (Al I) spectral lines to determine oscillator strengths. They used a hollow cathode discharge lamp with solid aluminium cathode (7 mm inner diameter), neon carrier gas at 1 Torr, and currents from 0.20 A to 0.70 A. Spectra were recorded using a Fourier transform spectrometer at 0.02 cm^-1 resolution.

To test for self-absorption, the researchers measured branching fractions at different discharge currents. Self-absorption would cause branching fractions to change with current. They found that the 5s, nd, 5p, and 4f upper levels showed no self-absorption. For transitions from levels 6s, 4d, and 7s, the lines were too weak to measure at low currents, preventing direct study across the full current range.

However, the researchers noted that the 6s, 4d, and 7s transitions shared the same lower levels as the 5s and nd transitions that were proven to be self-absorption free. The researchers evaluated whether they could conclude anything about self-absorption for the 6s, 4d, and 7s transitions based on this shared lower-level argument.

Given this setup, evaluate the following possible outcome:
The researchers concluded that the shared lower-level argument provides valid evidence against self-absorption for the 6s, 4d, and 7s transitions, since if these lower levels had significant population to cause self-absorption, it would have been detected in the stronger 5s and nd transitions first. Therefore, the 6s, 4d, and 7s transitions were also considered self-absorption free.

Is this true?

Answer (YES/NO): YES